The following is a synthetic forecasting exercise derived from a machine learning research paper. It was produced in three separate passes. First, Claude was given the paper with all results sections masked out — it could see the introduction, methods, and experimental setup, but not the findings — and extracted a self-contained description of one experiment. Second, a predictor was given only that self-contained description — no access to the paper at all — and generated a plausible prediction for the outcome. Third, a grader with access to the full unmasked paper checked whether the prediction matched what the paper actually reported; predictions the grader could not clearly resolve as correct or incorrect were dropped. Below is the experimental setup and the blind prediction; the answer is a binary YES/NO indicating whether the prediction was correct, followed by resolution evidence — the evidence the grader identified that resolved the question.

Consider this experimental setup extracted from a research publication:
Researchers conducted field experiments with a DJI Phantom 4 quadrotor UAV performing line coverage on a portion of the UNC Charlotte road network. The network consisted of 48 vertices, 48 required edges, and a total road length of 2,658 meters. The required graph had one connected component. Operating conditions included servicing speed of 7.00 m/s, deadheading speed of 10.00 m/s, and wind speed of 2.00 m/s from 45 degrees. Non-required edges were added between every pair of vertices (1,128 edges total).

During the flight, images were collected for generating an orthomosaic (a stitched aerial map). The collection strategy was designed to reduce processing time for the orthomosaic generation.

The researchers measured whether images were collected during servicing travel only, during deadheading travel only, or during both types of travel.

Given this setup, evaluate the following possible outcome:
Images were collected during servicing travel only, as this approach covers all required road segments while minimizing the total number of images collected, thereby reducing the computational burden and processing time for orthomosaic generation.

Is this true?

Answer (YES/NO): YES